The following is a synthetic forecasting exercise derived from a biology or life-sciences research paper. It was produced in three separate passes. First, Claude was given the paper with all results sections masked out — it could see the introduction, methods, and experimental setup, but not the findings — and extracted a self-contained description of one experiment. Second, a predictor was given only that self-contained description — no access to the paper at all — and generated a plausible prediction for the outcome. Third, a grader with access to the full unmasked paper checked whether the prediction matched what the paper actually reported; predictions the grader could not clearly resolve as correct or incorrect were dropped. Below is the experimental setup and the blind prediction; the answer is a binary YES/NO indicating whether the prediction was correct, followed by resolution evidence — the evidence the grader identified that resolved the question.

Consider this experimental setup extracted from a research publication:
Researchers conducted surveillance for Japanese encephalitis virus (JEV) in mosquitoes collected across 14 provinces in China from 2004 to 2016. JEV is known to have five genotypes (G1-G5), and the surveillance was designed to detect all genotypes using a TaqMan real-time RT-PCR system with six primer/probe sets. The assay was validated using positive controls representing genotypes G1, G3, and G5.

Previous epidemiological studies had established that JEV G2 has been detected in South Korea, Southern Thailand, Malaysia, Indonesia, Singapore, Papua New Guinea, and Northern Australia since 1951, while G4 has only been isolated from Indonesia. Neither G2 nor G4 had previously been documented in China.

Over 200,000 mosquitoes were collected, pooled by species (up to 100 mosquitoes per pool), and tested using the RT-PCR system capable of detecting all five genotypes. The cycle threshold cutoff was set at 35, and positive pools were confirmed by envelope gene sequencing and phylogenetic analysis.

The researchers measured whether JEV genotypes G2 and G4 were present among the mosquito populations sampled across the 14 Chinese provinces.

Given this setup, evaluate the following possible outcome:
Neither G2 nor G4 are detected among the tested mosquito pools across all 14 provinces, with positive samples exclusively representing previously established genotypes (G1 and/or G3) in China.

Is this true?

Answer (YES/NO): NO